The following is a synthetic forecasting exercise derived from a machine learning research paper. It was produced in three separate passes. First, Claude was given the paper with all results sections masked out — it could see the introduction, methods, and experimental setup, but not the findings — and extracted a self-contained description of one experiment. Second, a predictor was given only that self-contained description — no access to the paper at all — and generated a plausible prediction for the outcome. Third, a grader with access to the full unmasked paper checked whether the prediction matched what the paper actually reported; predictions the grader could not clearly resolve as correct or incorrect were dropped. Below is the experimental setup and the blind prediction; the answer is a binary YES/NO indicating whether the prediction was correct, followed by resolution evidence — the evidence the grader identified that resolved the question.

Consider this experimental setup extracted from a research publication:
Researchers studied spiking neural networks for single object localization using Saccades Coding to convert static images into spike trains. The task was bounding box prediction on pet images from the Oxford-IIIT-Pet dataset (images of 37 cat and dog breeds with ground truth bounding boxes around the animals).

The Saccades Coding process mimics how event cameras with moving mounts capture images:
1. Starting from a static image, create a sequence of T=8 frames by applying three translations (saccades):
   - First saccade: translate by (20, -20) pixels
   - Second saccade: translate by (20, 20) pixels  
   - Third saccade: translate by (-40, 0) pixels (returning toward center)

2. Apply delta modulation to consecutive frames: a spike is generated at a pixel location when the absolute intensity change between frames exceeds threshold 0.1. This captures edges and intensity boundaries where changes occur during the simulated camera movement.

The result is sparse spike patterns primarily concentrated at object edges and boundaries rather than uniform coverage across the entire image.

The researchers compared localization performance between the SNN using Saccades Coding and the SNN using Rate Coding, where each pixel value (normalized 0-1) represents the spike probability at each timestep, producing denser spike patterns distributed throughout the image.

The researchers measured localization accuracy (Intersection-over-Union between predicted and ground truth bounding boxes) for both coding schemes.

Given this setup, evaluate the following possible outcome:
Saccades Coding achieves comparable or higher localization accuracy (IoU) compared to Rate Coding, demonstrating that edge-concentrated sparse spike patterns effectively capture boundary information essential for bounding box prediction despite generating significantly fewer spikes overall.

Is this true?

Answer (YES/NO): YES